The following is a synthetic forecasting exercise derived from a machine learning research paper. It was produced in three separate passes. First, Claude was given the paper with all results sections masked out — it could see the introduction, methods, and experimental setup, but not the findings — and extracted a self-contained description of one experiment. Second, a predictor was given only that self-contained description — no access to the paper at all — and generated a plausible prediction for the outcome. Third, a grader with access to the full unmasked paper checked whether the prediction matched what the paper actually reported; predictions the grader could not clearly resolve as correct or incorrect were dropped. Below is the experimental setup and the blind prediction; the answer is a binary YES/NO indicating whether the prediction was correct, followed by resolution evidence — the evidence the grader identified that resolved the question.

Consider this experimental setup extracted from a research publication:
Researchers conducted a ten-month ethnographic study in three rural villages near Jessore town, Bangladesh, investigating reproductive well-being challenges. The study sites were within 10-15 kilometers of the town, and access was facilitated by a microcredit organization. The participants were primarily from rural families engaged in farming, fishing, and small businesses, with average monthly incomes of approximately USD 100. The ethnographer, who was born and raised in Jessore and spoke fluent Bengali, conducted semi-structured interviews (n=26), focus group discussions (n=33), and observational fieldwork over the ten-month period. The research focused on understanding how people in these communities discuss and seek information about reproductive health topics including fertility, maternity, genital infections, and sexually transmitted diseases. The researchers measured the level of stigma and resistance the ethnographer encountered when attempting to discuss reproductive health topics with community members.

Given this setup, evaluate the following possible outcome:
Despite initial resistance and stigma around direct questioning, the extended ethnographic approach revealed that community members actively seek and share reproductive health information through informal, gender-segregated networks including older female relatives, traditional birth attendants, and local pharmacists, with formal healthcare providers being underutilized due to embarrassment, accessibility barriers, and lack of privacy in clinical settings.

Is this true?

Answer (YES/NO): YES